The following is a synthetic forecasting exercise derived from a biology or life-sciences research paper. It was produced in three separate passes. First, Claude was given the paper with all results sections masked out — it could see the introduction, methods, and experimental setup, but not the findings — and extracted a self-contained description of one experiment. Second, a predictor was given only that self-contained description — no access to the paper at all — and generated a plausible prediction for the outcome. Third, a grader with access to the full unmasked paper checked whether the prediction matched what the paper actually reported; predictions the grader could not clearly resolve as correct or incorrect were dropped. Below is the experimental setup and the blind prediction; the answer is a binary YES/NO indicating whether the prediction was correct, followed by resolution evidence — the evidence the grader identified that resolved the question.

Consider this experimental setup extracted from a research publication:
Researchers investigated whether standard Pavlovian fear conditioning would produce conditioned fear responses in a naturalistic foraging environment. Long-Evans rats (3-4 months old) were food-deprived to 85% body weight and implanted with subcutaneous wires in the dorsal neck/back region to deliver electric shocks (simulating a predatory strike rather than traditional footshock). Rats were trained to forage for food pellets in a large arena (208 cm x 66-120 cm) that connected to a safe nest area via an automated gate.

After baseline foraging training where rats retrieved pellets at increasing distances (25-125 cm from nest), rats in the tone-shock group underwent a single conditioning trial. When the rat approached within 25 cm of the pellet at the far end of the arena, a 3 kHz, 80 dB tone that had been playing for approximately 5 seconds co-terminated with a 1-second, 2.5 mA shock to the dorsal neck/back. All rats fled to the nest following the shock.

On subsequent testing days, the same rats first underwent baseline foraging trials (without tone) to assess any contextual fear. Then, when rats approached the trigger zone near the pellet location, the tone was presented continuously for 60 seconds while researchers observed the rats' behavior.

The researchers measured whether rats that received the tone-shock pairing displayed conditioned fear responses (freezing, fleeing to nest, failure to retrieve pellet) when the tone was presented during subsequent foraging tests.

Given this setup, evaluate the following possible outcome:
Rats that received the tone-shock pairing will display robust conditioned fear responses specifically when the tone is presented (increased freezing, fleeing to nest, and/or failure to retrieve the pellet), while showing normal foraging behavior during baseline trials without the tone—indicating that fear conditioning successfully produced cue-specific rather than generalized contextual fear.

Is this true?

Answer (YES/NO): NO